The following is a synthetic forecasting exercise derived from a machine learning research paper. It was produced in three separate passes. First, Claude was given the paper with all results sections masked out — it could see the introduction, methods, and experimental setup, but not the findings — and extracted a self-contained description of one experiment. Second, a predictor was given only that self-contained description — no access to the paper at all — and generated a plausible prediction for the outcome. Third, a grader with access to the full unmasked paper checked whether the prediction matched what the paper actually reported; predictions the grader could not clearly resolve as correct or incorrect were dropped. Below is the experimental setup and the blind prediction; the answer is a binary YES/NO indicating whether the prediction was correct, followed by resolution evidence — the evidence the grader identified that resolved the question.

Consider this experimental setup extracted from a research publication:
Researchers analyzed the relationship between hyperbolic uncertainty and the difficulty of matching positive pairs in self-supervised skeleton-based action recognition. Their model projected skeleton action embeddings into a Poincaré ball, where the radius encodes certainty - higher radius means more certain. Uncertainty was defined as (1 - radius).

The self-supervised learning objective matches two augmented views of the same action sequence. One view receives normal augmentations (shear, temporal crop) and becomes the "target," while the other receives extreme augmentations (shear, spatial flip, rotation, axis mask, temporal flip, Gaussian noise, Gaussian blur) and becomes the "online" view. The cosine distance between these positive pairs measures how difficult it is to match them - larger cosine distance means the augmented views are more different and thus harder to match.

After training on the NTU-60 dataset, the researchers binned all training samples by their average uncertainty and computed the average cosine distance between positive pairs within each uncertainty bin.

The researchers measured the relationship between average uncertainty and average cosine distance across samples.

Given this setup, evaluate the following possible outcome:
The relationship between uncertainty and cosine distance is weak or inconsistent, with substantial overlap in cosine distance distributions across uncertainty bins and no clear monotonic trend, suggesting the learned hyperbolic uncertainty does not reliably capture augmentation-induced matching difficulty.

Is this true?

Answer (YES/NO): NO